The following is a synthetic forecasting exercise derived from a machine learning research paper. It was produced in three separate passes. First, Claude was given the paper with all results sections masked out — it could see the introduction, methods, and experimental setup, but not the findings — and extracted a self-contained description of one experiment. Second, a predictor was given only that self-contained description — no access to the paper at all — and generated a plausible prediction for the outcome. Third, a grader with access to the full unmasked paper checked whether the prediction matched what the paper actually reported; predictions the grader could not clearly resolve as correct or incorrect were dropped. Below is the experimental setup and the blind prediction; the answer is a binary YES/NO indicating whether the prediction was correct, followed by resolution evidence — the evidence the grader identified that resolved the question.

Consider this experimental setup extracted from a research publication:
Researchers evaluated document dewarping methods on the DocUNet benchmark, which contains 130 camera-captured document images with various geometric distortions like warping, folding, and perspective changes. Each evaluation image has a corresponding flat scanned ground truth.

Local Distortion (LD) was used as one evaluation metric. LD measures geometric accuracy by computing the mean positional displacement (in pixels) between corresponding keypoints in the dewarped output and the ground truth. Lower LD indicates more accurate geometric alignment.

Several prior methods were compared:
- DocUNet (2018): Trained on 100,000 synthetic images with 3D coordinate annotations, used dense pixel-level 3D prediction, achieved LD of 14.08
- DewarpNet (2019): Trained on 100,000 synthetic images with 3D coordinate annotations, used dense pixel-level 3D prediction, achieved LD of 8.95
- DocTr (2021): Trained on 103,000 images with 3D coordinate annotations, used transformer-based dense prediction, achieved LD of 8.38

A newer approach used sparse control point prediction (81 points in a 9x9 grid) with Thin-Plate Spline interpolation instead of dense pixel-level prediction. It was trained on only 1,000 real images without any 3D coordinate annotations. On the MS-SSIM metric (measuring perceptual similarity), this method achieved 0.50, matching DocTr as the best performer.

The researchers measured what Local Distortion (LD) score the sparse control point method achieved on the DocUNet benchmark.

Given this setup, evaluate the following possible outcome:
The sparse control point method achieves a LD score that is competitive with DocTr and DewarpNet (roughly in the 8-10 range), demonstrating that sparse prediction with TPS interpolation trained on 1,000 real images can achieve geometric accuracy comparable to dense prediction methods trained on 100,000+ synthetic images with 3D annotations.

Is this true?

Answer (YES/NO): YES